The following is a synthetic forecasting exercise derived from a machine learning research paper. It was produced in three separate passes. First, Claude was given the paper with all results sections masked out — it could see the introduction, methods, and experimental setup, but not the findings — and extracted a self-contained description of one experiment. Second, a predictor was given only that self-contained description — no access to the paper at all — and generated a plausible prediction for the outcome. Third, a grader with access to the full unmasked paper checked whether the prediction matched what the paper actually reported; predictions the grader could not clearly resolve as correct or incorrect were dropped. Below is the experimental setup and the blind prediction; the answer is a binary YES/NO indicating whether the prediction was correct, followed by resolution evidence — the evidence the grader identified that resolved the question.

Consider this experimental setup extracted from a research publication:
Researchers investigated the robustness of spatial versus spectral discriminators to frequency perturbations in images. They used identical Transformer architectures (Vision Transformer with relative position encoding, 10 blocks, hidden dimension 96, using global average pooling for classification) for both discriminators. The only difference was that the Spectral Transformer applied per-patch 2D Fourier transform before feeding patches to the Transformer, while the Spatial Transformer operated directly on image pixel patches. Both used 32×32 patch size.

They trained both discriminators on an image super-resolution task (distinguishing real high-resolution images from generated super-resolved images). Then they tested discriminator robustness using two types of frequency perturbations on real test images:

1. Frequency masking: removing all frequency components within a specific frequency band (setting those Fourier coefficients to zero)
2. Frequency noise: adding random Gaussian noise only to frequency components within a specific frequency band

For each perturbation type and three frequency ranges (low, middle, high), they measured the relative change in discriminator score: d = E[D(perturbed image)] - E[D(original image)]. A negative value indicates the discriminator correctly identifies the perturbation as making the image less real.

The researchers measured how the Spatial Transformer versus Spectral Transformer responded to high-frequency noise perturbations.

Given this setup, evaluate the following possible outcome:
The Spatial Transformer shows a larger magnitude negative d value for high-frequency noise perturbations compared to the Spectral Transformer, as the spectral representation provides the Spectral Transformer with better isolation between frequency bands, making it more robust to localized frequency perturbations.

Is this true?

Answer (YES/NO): NO